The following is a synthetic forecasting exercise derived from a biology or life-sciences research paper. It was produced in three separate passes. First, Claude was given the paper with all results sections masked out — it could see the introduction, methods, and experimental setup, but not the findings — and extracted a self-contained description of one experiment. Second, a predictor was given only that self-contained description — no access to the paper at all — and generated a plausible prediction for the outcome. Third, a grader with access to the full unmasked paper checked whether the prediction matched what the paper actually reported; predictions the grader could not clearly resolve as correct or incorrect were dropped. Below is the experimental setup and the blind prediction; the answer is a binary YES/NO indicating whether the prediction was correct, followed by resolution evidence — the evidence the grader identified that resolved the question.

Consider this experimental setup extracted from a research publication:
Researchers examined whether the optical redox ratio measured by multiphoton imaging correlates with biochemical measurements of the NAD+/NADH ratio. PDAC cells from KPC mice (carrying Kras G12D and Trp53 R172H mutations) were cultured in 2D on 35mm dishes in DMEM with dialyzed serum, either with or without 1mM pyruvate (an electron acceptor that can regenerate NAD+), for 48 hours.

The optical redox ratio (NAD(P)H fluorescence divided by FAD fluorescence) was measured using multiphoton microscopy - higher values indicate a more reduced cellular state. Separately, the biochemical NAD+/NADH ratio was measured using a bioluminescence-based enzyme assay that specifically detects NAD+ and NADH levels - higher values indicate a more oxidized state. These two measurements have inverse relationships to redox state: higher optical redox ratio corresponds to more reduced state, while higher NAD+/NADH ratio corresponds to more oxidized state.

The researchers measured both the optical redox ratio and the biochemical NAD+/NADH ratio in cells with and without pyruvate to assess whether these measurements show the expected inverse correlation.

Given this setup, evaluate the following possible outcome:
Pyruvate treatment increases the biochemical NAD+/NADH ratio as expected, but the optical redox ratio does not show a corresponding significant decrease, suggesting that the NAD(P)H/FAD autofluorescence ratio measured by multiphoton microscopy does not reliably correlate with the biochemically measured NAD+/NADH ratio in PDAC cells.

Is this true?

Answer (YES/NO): NO